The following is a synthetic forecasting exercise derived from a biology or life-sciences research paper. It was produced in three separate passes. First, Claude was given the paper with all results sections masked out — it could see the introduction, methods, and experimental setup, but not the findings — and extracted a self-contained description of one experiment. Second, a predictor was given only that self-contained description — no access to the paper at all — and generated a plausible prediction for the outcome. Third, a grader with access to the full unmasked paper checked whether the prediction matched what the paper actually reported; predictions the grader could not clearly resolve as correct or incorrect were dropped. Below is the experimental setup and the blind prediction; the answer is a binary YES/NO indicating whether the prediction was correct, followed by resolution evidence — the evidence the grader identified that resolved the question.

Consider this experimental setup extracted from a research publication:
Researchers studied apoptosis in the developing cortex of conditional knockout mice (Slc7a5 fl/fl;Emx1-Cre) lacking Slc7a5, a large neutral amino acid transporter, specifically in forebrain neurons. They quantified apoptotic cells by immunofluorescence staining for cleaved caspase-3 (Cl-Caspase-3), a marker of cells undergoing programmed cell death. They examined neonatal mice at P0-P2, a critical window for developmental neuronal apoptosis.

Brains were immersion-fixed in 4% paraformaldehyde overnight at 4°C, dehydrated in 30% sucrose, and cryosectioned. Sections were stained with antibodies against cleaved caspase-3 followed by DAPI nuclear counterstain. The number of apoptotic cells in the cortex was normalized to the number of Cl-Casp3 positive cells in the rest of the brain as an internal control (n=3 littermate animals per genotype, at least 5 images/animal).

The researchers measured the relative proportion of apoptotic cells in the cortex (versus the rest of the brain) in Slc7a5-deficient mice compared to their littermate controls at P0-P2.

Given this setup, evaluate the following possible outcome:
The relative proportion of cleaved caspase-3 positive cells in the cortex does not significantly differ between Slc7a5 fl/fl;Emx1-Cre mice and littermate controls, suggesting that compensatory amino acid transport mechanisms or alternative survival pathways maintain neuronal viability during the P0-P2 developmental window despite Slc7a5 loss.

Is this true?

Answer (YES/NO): NO